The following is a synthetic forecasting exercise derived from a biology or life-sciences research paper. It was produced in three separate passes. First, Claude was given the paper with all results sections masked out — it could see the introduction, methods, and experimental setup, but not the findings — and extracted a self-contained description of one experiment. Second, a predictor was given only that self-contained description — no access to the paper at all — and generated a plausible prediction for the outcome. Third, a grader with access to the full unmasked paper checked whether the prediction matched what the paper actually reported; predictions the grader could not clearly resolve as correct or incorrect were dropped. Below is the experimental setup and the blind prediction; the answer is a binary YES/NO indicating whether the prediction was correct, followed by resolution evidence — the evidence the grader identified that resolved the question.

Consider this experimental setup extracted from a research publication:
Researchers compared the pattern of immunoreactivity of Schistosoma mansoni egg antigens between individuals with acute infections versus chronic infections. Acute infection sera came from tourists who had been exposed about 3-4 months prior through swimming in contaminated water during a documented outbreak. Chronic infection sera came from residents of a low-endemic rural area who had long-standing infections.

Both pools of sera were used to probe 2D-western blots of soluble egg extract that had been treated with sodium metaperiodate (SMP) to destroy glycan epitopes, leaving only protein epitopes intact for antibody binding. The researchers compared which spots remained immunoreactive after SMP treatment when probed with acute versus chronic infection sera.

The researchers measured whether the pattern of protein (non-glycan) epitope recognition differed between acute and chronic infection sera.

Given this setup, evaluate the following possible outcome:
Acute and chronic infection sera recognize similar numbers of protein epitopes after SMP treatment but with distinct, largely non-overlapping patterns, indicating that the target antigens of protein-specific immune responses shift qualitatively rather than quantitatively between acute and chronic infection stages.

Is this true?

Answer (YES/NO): NO